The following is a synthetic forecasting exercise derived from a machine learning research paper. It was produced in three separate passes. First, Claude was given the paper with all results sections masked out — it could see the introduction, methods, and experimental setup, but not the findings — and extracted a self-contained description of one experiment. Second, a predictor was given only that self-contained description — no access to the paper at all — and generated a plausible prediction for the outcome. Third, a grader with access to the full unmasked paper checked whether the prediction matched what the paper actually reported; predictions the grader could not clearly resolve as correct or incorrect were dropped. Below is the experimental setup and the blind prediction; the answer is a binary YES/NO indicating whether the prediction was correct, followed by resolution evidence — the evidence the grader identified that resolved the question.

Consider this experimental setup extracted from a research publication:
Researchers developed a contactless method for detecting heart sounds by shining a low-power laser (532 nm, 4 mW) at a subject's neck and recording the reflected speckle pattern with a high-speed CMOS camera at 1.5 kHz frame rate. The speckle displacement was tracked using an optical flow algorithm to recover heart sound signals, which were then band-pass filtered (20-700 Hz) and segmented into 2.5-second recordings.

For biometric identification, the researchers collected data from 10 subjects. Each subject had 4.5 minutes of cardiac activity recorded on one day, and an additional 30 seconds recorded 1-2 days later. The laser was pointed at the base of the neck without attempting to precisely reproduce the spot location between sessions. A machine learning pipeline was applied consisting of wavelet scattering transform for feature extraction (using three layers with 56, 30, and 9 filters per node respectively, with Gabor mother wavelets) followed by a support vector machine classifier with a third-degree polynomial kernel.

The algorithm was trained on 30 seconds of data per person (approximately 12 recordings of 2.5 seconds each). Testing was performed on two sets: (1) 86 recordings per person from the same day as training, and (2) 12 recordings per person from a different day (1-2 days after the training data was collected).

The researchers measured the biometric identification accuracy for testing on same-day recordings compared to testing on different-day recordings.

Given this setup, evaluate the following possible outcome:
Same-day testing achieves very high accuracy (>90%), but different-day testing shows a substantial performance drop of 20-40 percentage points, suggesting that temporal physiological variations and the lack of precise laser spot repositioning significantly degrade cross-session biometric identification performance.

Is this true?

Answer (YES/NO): NO